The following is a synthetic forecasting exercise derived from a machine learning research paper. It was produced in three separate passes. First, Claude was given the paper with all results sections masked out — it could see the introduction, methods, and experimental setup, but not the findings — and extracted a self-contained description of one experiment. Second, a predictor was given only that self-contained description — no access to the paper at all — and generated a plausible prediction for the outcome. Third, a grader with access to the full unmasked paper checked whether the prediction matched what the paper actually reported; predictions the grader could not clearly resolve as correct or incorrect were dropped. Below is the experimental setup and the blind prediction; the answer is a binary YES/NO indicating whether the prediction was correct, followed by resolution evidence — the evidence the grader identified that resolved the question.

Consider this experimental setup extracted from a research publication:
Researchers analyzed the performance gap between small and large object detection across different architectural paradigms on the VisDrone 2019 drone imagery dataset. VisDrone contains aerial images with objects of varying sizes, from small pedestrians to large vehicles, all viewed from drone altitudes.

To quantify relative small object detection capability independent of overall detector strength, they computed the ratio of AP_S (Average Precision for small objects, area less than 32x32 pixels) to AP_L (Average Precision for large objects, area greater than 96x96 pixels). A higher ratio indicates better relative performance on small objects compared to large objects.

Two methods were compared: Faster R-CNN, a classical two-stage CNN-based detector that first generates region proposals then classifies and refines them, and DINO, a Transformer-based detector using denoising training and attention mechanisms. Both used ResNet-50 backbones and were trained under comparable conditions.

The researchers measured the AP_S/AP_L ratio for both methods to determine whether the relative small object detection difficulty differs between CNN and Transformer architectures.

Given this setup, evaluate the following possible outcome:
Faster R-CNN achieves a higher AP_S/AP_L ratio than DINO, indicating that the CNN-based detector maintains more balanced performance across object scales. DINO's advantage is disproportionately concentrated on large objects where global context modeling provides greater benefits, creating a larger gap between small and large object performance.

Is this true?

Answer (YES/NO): NO